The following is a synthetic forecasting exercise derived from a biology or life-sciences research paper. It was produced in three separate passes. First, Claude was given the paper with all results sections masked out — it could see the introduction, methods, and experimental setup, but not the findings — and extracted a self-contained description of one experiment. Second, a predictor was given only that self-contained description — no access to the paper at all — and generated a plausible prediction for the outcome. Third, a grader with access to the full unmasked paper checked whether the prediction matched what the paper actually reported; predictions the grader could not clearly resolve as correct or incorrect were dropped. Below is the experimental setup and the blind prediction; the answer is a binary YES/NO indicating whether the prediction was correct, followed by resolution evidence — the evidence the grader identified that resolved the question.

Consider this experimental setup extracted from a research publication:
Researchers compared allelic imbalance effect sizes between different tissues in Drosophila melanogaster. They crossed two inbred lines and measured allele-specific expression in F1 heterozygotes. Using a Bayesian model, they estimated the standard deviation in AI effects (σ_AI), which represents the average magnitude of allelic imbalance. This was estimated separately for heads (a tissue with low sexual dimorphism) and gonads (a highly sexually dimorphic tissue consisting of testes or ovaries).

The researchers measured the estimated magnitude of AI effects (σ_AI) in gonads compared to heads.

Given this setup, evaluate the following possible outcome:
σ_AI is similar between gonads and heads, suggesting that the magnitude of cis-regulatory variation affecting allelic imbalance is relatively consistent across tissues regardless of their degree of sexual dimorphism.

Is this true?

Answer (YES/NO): NO